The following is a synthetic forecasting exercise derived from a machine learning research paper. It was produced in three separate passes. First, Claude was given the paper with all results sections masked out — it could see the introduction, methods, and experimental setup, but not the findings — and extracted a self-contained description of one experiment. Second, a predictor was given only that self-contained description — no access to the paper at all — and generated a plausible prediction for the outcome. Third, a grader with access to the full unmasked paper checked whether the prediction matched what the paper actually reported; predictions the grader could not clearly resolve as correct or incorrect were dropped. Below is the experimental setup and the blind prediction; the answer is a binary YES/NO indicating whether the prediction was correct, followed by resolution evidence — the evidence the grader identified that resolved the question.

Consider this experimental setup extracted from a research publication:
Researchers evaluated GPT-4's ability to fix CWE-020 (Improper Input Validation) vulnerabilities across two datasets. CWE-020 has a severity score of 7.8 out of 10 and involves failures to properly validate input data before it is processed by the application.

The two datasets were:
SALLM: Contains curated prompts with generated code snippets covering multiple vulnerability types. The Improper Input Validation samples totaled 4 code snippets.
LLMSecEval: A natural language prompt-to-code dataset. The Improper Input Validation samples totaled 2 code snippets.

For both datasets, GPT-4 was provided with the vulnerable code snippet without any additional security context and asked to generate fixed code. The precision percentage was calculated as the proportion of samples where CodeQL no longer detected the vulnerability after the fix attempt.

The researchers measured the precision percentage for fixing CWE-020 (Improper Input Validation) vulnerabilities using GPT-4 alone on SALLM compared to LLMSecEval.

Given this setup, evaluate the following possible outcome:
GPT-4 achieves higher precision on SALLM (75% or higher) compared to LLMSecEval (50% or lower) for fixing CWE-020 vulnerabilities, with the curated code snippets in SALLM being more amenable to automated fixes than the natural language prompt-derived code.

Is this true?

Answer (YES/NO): NO